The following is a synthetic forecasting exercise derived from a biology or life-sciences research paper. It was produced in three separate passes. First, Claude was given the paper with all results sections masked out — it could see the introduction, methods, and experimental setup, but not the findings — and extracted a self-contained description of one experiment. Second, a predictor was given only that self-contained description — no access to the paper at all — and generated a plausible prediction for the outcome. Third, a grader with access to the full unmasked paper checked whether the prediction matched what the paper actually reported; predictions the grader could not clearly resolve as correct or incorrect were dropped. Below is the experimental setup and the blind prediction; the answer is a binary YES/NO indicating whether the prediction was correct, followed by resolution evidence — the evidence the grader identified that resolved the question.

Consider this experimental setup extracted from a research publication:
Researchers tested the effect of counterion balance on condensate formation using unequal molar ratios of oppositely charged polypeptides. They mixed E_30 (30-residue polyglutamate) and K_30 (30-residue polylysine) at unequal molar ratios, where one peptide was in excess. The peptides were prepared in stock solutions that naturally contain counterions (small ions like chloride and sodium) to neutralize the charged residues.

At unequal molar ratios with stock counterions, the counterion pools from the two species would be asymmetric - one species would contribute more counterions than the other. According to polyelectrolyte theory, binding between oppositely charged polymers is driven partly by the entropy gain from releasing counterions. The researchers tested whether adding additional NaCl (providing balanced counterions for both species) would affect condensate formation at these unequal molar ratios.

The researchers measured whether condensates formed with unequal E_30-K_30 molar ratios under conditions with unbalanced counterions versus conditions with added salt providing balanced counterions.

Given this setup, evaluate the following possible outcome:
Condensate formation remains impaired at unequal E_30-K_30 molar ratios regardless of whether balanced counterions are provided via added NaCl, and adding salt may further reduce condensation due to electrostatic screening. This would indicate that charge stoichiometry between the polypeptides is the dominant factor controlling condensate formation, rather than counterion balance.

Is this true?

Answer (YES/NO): NO